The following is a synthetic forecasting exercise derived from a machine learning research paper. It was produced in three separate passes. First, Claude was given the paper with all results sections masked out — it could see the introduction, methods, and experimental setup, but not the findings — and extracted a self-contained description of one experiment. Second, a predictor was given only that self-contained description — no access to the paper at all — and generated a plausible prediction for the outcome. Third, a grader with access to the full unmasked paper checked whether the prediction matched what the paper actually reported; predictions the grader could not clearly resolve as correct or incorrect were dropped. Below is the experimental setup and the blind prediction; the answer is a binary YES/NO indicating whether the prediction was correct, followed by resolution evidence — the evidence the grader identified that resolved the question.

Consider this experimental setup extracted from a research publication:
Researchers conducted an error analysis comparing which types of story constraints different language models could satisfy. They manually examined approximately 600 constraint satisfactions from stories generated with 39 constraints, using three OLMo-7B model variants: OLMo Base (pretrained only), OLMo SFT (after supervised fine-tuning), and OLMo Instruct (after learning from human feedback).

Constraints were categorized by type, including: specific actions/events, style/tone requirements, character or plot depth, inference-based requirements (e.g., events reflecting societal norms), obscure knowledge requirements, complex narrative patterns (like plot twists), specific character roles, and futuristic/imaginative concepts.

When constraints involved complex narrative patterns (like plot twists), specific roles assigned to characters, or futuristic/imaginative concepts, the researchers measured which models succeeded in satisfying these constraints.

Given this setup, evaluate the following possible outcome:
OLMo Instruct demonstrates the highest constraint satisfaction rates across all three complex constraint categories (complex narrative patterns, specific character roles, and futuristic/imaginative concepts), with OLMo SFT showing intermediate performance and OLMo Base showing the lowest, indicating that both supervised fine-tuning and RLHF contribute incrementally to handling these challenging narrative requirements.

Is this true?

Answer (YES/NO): NO